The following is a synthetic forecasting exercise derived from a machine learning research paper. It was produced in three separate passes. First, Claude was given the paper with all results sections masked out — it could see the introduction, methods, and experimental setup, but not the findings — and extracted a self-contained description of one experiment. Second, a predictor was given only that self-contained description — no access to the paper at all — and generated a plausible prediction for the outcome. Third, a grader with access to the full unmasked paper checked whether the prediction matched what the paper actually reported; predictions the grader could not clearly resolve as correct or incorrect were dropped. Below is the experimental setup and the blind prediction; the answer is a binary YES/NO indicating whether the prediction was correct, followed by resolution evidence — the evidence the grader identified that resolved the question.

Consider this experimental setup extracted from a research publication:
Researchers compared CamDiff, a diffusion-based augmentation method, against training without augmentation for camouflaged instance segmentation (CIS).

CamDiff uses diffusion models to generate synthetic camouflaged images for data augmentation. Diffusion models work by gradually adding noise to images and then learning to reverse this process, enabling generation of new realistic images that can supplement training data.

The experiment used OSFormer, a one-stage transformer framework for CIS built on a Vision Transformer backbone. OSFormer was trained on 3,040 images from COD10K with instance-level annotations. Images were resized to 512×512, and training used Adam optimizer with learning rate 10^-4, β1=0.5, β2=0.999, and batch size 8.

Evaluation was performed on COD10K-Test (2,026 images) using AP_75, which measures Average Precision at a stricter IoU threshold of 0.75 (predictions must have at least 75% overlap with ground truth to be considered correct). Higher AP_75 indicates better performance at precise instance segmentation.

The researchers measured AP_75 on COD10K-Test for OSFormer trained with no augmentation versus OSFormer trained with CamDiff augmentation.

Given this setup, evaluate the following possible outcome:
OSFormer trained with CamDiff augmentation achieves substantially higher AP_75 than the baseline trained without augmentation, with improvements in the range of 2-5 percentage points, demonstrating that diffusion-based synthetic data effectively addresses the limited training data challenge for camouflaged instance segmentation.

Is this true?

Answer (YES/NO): NO